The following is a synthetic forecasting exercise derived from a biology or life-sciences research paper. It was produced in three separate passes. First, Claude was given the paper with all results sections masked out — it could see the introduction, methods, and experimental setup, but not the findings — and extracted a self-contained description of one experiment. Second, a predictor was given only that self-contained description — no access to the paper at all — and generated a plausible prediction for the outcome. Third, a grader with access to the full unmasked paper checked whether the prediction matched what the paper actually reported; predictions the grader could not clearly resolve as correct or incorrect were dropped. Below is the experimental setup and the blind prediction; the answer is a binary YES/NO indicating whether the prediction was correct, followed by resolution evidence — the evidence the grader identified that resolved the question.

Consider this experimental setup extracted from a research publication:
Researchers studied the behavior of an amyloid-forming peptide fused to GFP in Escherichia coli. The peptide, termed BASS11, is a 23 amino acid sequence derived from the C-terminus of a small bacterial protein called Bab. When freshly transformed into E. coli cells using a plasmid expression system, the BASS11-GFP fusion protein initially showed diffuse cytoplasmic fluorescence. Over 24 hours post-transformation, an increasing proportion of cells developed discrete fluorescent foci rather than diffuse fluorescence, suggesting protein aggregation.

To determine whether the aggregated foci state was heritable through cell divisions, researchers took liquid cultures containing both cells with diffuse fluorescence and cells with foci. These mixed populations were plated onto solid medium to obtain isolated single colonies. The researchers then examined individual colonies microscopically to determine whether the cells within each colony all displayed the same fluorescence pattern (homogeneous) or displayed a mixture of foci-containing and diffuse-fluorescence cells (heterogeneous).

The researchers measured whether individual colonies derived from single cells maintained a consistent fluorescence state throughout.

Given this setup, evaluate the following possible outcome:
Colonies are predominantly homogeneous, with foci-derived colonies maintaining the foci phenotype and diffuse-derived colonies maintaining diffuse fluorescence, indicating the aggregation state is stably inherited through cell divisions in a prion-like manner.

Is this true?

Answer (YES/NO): YES